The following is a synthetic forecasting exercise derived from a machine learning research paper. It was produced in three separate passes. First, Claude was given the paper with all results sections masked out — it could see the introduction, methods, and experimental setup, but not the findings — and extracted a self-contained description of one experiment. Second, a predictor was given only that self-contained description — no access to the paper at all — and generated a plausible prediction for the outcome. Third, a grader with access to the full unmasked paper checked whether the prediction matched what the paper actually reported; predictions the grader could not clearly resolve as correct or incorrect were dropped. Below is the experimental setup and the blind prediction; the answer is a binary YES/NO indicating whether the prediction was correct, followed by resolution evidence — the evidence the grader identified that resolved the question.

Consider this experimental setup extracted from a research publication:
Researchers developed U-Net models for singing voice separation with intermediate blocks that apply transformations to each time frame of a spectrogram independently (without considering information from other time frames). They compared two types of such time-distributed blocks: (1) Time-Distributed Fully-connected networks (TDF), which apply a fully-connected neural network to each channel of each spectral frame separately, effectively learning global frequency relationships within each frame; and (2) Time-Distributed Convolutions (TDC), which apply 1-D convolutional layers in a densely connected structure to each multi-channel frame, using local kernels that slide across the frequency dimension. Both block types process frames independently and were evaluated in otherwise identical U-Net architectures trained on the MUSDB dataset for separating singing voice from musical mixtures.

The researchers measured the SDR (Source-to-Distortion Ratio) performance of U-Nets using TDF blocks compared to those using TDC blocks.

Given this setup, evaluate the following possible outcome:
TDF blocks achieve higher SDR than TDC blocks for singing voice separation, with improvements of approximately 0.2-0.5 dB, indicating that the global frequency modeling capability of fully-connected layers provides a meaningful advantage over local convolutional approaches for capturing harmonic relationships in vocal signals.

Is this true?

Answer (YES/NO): NO